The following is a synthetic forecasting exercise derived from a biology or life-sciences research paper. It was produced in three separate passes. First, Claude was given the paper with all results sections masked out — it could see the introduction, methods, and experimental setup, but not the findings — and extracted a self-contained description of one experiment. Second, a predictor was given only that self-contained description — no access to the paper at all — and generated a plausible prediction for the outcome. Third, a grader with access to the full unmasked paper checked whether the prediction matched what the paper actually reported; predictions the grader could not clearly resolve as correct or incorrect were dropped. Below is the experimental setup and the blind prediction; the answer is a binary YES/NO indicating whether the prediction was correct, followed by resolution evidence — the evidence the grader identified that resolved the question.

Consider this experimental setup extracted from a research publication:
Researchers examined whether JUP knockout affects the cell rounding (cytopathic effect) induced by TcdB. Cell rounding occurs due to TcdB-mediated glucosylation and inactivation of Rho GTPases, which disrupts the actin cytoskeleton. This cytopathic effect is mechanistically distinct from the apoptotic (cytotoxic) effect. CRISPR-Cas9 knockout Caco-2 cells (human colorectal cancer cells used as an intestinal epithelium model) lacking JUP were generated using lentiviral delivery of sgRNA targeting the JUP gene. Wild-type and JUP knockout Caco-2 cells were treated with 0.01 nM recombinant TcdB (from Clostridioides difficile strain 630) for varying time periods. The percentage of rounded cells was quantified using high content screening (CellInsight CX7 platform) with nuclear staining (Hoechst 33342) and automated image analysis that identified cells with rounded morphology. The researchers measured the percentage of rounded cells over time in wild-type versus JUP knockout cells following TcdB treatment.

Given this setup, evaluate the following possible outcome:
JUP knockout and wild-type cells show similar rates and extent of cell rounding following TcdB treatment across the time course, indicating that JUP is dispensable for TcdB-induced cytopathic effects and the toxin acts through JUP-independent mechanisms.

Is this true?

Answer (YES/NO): YES